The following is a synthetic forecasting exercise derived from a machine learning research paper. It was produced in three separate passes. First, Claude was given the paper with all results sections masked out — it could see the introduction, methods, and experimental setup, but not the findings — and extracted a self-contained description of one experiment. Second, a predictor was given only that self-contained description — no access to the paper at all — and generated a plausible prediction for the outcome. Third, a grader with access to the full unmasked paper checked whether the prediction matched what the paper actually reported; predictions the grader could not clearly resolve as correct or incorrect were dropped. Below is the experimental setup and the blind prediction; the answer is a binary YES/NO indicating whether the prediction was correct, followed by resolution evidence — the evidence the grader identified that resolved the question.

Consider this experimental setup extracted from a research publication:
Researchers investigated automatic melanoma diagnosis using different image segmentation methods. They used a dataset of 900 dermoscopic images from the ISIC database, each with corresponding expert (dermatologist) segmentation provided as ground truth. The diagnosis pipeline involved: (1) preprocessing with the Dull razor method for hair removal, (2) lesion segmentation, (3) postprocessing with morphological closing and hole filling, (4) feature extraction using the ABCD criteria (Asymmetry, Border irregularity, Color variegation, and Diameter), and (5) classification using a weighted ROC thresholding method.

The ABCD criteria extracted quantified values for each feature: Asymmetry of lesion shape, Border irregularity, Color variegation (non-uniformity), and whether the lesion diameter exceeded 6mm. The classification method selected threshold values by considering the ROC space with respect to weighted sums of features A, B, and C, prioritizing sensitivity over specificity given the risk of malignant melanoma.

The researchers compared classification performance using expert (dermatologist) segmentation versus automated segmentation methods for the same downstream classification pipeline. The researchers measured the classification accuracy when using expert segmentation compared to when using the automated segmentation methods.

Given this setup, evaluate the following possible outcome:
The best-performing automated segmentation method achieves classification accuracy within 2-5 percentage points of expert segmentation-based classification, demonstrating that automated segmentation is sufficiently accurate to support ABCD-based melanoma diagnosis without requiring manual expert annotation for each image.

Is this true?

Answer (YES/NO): NO